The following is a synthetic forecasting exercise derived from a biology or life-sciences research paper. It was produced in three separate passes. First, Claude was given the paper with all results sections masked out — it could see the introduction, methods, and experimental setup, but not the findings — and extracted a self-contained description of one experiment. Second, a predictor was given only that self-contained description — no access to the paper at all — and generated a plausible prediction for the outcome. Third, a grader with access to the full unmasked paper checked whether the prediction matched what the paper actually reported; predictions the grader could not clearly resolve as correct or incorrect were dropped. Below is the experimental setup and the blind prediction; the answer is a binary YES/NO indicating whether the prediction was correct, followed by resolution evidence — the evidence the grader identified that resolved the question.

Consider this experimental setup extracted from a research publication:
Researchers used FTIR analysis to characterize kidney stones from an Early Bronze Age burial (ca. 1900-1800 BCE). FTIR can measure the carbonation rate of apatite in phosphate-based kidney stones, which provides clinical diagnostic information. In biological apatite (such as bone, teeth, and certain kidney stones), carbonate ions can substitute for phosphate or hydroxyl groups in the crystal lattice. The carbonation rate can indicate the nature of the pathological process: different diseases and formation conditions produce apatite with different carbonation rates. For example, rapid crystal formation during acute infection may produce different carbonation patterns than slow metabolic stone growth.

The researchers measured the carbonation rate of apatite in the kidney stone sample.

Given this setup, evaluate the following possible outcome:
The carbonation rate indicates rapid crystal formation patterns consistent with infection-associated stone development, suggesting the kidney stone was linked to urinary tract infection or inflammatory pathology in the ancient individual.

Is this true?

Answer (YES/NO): NO